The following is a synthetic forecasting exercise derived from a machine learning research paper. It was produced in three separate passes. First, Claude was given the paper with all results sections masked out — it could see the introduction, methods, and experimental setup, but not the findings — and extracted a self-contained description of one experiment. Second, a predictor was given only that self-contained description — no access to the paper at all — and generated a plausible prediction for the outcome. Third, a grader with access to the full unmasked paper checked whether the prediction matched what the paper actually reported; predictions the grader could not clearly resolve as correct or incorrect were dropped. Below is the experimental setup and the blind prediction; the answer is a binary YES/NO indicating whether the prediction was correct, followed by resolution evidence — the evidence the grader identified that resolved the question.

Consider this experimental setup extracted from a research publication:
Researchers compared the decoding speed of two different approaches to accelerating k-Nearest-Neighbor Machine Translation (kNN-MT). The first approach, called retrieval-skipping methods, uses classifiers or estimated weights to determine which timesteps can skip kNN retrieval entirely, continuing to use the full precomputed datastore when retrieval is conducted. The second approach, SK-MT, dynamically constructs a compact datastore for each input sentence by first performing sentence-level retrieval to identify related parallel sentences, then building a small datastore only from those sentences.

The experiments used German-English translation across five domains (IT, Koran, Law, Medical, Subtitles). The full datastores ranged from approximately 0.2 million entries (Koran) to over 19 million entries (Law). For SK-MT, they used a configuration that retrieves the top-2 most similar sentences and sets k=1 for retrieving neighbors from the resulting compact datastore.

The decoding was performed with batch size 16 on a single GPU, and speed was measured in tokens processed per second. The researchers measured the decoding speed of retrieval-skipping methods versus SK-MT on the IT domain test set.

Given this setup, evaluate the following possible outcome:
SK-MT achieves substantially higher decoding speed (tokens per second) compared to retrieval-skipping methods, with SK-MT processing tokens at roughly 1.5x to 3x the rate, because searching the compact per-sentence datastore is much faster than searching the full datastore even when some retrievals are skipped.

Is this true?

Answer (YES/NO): NO